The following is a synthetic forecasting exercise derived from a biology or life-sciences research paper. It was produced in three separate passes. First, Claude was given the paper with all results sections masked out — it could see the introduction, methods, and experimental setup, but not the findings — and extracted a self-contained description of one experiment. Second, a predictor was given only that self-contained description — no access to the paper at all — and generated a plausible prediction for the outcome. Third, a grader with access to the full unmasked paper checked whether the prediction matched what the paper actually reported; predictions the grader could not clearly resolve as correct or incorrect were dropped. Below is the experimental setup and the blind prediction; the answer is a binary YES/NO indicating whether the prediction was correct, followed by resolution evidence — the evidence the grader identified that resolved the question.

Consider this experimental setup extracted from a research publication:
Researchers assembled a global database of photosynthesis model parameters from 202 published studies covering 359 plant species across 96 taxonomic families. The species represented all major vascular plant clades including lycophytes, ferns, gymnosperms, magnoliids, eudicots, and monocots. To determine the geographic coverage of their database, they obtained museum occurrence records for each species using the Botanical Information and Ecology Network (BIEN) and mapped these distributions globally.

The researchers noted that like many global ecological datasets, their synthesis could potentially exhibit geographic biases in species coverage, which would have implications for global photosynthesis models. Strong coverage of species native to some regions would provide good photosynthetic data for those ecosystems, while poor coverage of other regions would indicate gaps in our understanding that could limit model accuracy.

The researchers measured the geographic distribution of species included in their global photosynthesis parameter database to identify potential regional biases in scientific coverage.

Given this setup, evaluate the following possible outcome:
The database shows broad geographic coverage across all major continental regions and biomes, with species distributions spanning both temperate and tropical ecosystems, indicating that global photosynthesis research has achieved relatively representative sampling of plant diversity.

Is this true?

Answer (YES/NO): NO